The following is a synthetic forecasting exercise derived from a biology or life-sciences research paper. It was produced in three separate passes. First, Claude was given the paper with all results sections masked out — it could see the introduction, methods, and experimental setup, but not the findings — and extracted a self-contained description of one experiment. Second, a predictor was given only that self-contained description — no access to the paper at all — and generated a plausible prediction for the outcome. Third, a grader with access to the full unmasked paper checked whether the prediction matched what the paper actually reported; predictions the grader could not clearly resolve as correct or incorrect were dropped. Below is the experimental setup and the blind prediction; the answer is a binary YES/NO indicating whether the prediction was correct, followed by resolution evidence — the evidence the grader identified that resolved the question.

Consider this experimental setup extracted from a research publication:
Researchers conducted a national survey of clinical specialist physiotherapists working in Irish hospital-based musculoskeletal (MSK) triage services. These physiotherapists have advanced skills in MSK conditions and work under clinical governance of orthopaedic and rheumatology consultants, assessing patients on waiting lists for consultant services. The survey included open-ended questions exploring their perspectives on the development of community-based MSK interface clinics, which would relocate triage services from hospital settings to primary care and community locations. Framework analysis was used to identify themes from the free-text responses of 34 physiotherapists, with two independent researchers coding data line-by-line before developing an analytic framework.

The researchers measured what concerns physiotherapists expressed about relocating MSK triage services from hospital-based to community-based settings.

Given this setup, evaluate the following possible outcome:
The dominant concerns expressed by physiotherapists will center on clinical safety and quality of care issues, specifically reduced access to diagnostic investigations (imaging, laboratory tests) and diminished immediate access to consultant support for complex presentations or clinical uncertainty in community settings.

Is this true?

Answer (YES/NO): NO